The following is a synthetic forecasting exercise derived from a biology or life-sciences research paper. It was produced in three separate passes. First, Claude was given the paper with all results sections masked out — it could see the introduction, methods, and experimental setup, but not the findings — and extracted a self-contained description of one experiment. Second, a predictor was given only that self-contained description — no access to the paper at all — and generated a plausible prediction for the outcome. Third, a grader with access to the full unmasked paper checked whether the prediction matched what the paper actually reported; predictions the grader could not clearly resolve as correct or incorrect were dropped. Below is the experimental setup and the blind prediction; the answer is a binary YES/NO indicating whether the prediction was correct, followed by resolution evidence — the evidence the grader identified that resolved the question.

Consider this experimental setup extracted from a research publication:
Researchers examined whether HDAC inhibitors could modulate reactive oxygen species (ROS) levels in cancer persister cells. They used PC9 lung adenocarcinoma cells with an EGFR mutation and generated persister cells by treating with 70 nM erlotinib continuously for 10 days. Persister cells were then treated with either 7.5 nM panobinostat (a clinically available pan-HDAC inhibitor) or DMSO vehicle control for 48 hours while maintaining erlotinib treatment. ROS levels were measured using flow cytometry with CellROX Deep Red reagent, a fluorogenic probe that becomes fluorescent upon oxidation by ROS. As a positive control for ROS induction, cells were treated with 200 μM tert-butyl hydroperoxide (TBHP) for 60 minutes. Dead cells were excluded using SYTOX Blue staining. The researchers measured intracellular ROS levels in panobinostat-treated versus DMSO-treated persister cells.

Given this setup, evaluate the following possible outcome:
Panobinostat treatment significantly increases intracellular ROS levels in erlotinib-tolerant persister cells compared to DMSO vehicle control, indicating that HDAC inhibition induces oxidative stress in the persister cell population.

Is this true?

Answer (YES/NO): YES